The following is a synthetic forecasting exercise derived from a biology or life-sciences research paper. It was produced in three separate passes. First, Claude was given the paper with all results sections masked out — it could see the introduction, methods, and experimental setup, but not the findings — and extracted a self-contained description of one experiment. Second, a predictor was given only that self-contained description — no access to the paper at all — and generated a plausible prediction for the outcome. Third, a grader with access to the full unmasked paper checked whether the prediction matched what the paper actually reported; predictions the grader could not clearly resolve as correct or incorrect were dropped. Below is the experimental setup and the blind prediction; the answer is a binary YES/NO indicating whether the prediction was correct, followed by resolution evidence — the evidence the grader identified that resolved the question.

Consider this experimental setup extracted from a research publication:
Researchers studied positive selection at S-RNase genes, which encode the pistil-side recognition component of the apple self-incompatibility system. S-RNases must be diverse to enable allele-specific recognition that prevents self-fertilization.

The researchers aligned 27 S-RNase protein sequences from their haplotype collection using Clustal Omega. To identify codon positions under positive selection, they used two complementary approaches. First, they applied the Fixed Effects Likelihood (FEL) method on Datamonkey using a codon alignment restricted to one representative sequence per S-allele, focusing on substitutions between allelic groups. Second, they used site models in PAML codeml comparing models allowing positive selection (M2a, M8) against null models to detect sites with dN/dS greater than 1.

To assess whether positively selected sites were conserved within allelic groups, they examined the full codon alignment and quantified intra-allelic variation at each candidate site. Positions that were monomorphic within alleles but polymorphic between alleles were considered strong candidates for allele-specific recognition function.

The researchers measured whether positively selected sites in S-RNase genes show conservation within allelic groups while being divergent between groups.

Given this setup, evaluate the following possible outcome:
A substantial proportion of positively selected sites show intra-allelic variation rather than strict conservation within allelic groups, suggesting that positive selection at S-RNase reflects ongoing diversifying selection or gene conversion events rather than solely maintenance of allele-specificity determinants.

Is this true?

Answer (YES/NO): NO